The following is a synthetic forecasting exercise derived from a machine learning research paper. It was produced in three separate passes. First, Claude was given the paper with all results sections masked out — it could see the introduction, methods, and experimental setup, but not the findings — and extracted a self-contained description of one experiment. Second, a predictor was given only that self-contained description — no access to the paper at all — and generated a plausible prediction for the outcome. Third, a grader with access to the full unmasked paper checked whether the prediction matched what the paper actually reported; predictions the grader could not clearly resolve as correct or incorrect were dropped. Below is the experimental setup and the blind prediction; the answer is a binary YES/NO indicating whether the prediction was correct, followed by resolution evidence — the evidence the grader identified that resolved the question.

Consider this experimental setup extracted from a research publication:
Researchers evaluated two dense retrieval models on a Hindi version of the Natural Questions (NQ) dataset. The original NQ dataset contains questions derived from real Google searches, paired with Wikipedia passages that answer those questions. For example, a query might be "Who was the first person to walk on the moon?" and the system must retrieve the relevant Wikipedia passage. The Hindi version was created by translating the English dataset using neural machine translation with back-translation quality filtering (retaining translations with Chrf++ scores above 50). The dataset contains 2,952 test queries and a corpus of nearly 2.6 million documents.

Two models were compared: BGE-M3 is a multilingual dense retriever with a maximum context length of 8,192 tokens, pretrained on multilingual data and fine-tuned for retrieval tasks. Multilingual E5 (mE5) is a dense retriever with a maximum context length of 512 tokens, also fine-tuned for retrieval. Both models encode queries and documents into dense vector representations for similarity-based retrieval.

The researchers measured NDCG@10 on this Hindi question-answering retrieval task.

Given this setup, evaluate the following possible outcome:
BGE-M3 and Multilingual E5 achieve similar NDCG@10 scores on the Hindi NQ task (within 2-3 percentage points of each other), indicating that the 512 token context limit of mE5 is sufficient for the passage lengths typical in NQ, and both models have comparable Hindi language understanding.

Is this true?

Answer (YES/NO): NO